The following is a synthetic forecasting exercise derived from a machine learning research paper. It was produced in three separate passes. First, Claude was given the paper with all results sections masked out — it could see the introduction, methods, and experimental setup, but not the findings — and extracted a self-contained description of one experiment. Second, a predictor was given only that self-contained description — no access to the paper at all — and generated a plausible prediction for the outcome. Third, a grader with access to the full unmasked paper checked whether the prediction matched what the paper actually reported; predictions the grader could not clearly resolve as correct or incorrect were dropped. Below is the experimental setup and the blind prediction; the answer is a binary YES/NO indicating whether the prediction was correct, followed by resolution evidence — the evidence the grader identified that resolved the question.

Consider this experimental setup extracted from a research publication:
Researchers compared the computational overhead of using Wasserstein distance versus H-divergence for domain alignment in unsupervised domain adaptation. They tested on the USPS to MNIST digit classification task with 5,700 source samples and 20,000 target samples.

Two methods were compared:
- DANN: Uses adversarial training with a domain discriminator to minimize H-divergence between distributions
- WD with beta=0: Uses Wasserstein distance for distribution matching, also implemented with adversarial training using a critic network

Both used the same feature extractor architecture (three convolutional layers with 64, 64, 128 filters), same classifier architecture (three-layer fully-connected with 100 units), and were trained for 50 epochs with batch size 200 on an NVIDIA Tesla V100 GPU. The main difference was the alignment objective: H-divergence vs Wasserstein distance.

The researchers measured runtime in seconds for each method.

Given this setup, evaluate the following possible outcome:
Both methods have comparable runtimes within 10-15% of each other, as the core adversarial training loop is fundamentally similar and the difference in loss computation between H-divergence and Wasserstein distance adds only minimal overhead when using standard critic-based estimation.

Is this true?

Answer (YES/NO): NO